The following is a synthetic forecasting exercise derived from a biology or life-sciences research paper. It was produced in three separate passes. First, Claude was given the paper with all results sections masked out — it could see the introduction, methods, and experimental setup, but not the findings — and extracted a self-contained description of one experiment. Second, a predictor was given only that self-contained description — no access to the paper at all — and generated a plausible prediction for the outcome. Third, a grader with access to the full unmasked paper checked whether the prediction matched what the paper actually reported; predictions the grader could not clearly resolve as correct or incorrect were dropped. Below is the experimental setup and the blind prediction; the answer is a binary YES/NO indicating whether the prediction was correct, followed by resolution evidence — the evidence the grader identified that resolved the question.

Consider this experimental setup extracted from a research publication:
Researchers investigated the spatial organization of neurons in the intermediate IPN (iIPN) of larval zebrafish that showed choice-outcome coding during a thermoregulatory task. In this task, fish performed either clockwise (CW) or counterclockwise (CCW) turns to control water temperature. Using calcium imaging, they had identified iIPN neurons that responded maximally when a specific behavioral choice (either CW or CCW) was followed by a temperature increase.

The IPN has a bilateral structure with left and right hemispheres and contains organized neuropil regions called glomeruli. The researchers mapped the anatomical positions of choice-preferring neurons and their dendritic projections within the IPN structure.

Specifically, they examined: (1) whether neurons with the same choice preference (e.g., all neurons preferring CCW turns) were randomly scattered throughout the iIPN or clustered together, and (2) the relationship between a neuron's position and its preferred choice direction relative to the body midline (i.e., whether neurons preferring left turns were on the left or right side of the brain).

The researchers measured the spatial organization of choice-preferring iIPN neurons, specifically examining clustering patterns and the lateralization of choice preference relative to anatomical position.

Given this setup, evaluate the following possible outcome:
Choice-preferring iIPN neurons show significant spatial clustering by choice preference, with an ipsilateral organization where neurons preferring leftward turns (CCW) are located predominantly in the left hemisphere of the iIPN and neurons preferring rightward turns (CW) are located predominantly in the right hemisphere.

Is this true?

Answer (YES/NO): NO